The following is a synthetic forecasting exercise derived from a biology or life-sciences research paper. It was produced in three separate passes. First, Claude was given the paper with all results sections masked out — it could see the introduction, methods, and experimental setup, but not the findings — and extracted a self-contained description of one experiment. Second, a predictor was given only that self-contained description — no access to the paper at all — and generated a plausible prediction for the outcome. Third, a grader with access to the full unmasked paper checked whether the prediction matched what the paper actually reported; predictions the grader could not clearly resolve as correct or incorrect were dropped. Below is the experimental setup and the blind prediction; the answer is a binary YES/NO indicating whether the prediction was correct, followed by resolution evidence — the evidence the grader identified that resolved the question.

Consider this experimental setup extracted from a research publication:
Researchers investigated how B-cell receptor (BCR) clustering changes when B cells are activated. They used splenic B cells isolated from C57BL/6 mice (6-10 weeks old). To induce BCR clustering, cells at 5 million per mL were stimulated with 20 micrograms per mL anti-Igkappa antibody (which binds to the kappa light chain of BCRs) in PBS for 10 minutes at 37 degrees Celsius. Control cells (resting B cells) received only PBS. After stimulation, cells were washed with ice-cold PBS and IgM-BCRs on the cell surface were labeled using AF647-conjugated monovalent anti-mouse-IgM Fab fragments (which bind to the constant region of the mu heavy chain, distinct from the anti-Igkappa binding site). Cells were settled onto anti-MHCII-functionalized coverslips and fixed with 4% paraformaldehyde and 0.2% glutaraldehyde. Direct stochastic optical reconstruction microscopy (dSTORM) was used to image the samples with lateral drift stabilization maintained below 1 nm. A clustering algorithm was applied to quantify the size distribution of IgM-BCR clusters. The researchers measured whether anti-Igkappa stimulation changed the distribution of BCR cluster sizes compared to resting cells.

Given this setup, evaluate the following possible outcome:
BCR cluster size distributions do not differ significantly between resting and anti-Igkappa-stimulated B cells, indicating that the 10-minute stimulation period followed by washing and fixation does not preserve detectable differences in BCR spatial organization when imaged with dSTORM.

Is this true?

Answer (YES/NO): NO